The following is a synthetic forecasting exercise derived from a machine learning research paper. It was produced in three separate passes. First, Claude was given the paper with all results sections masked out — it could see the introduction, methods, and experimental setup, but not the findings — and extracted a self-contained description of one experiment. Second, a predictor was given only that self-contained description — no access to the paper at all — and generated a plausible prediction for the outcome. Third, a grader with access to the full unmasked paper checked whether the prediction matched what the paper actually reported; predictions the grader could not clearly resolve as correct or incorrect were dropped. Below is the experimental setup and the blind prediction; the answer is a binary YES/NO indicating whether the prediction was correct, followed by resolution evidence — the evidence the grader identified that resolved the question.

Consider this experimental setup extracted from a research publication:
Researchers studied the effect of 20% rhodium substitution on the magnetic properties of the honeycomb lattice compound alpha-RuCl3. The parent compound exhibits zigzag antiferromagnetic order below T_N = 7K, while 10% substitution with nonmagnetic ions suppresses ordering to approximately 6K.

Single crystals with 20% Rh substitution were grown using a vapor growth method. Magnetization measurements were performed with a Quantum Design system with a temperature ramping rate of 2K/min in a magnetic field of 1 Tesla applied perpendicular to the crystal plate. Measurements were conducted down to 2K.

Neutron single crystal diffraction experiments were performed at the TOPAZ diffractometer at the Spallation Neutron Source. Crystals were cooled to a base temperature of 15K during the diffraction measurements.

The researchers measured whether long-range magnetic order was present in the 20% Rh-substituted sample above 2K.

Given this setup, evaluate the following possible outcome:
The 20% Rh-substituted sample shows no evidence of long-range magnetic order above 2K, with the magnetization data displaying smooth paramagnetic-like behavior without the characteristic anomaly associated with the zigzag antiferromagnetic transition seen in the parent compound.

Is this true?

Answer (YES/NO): YES